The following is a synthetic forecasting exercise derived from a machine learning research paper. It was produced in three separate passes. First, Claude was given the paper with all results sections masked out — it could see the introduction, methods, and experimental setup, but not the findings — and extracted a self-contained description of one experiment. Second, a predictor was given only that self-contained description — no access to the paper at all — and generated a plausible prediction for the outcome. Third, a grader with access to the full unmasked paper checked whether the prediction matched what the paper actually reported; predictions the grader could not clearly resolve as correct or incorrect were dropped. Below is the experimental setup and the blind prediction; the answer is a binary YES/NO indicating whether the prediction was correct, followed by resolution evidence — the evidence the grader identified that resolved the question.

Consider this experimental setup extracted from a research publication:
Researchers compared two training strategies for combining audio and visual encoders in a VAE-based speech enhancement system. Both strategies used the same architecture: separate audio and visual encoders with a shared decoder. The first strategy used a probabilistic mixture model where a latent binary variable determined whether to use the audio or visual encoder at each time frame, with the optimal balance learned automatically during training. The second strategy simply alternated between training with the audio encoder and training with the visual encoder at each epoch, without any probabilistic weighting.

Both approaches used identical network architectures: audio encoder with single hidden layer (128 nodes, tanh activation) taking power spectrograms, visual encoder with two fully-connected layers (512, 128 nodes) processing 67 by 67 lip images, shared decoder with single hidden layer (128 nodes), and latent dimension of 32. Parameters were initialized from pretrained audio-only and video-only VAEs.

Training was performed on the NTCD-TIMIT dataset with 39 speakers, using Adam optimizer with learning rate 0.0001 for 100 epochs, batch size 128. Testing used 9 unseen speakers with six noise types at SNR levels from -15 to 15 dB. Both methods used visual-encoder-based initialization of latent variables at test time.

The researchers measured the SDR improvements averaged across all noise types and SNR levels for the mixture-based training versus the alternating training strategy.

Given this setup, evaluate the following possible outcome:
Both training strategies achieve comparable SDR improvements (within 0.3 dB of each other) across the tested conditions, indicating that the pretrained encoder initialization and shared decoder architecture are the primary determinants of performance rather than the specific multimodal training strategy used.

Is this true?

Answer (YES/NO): NO